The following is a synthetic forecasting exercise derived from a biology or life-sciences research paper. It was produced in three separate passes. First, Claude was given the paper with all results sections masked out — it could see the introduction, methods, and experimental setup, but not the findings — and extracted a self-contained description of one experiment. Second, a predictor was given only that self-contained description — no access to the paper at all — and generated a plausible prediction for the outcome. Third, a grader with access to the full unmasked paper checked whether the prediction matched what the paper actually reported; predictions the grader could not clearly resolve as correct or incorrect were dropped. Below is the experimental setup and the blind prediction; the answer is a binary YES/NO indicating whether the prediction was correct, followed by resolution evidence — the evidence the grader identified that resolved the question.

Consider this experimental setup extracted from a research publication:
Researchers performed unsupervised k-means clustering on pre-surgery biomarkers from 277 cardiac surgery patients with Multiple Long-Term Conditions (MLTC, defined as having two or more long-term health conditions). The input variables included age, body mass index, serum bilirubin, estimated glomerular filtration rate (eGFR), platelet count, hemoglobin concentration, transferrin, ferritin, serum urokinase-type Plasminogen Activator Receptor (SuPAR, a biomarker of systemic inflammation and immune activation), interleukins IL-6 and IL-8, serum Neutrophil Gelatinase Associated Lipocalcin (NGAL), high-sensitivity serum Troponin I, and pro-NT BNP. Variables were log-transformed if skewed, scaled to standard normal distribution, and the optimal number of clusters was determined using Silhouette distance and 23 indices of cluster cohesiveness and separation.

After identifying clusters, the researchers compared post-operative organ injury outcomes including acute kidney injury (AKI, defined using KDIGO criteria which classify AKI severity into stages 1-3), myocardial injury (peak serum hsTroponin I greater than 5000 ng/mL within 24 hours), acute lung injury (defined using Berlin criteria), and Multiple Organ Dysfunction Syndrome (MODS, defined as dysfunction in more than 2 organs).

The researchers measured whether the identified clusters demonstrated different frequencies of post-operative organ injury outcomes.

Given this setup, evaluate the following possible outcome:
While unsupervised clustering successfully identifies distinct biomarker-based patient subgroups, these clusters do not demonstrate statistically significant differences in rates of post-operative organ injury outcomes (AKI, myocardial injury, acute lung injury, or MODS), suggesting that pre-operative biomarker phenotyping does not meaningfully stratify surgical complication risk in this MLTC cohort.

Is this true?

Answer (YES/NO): NO